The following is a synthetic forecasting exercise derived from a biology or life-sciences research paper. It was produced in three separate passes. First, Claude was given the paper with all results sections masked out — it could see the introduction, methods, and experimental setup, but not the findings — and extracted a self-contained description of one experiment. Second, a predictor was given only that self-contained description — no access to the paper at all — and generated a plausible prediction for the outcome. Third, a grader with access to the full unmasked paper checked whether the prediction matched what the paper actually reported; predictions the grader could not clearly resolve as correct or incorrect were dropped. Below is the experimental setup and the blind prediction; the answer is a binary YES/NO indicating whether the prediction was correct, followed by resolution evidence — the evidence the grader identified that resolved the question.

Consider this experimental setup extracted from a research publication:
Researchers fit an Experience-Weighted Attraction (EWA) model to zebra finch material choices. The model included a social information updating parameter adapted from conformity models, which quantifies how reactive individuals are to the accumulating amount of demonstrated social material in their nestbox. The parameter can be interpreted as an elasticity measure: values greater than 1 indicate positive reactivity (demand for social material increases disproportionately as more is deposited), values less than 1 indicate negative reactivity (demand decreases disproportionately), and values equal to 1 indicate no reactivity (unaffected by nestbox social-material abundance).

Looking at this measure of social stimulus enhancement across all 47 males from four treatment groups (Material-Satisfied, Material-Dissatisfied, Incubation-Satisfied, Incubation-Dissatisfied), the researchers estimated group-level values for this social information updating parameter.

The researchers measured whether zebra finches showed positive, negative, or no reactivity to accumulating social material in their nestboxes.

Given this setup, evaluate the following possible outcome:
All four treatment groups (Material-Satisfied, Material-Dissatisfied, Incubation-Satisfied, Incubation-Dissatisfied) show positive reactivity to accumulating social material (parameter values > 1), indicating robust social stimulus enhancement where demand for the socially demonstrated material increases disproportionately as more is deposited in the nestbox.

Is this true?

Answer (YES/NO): NO